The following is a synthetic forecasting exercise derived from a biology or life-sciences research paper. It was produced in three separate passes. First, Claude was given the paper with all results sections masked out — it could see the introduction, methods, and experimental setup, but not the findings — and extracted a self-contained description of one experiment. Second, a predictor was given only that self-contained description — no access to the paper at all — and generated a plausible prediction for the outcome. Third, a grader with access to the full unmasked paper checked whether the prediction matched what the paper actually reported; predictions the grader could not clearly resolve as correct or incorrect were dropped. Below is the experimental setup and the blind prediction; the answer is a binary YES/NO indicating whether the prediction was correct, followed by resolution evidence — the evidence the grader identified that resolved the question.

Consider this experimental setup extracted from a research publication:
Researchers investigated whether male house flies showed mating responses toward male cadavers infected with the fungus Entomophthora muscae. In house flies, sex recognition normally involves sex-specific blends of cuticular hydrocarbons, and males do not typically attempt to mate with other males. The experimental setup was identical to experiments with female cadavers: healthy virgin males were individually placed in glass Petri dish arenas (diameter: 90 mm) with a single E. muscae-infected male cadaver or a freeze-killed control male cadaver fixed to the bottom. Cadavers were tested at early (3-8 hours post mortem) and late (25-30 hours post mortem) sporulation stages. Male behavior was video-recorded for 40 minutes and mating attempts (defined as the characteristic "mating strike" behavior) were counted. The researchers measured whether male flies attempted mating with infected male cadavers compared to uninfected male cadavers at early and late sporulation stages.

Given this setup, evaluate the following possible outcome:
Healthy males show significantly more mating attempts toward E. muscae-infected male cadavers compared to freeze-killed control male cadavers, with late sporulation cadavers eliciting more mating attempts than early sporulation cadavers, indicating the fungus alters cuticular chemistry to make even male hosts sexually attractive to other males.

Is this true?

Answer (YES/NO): NO